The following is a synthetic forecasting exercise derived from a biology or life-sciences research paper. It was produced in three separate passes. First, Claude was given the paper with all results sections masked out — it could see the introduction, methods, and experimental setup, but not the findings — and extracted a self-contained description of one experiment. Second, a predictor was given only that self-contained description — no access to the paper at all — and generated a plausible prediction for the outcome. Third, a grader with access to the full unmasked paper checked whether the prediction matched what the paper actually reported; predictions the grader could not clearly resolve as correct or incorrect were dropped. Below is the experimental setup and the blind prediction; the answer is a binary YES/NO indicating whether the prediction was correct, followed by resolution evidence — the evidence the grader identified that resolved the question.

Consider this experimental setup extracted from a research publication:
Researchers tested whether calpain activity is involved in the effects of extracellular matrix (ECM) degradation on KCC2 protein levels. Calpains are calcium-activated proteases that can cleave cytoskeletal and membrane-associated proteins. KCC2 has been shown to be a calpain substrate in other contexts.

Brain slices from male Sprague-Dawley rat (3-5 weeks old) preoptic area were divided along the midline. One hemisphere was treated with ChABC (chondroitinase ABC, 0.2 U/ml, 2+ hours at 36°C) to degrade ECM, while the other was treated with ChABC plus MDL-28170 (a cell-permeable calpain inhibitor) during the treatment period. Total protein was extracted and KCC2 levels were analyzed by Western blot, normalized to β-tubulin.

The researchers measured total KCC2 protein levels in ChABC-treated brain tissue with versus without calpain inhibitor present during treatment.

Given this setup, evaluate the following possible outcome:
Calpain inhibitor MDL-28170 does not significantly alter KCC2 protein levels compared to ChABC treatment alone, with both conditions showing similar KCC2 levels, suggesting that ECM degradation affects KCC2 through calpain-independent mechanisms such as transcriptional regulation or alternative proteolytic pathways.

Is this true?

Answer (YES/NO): NO